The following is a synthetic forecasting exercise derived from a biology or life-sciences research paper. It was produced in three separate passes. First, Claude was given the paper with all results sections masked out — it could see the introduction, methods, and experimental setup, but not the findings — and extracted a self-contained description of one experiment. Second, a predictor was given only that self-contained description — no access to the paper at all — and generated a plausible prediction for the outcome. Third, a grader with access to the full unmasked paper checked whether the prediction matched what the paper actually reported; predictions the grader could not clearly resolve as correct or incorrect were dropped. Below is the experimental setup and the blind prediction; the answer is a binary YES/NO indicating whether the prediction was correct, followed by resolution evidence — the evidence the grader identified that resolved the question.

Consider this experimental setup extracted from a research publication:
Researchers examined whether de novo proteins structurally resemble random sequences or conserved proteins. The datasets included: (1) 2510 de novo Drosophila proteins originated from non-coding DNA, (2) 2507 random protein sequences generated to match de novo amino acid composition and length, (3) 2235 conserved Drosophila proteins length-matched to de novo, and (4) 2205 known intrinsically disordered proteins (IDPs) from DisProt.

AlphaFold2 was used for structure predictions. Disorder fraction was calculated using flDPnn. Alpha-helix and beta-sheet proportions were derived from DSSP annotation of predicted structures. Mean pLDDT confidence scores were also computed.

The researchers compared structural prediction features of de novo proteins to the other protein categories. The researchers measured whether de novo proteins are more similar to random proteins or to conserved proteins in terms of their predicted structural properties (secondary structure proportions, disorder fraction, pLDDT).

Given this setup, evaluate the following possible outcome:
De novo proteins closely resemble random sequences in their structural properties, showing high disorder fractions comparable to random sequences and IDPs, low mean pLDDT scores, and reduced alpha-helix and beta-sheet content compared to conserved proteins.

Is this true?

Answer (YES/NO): NO